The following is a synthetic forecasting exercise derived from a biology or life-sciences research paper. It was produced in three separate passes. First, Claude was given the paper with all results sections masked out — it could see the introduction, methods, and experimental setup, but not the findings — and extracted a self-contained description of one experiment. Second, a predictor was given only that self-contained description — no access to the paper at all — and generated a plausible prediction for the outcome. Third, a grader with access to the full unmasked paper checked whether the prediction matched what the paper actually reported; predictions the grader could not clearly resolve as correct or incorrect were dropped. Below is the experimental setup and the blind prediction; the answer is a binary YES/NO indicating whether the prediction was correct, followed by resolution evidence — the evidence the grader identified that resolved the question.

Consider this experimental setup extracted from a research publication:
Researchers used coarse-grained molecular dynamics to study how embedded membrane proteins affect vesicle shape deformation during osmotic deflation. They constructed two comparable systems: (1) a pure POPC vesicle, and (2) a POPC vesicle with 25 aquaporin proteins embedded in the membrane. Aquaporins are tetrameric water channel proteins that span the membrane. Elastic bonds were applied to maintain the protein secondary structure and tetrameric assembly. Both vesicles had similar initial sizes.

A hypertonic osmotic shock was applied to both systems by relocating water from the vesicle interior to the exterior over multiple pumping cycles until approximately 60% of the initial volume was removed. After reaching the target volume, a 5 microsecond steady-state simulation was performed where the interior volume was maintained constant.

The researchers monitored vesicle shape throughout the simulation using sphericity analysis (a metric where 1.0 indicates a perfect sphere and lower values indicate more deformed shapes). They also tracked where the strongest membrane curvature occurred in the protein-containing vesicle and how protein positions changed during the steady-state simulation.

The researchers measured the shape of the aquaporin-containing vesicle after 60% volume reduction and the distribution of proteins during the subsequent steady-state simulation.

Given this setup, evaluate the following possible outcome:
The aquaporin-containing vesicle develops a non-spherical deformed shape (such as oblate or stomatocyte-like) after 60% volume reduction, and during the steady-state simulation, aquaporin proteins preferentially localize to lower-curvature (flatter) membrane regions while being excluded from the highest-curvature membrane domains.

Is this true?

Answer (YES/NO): YES